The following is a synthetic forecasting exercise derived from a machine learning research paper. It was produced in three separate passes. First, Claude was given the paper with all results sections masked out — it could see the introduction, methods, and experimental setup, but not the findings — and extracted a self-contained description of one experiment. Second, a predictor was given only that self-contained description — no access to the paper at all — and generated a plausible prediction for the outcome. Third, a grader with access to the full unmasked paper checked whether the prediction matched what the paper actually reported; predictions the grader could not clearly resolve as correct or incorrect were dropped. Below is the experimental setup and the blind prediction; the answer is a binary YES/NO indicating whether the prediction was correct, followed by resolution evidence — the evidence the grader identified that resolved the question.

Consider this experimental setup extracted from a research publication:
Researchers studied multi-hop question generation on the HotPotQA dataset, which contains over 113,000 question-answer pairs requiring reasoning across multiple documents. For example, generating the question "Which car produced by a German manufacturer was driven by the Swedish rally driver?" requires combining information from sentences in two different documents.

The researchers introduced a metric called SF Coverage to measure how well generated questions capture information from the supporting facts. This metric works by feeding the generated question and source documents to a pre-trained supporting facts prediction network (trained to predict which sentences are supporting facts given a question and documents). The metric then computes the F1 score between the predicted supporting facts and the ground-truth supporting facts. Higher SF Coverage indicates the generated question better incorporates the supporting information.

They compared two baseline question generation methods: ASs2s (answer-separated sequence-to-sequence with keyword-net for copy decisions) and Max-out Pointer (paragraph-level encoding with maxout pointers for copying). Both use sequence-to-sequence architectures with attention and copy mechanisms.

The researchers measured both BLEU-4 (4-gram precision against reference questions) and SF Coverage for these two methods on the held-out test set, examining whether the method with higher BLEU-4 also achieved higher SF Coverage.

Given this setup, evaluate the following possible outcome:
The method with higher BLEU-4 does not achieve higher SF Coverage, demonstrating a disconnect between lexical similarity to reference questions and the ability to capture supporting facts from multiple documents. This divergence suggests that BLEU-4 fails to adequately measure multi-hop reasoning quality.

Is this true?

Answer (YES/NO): YES